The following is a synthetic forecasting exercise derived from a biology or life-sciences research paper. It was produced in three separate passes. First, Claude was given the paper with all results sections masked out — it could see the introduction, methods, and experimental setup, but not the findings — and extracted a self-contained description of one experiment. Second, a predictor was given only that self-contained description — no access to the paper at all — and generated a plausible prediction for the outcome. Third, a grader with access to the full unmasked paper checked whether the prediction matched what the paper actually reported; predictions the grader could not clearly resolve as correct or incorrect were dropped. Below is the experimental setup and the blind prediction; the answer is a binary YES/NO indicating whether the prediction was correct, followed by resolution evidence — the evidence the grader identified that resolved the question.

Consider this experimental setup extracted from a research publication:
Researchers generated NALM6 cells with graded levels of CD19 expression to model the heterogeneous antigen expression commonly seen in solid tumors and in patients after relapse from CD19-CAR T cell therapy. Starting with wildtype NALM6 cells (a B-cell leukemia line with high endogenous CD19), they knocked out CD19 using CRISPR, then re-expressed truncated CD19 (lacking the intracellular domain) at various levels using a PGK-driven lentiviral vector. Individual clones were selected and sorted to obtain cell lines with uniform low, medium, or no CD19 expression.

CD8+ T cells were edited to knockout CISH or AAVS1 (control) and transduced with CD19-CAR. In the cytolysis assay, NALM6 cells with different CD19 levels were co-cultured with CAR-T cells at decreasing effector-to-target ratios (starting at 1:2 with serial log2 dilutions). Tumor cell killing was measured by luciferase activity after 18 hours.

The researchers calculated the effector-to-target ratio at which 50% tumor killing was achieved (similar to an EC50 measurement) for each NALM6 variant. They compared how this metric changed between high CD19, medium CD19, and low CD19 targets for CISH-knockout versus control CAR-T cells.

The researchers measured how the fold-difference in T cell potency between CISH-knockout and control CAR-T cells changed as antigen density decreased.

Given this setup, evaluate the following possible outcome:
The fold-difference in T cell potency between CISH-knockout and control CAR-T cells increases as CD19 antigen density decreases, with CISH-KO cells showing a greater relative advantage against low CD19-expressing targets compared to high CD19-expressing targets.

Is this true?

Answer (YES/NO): YES